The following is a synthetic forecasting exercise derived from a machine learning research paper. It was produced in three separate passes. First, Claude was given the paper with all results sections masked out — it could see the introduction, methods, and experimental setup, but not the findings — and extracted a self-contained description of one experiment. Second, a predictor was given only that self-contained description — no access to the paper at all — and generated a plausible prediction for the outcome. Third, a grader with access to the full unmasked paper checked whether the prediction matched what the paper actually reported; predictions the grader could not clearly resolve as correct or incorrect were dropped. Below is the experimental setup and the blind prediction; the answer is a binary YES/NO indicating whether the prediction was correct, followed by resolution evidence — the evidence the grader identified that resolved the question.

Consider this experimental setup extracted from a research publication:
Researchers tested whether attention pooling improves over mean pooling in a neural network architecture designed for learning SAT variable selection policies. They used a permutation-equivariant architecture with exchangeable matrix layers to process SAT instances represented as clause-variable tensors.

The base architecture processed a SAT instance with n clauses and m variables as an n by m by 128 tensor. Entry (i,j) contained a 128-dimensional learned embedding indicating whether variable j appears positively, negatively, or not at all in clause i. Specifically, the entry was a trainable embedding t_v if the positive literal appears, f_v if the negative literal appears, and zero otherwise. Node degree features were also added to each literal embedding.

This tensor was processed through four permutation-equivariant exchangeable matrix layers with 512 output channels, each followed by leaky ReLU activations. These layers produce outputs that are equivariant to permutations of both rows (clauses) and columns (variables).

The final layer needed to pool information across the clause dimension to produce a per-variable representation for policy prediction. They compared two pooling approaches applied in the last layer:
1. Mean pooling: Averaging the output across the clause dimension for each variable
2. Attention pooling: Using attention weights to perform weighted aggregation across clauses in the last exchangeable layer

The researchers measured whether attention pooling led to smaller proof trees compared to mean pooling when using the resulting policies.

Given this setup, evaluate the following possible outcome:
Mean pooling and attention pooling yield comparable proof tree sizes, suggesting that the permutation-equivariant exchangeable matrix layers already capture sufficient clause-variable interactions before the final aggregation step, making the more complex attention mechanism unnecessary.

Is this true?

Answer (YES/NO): YES